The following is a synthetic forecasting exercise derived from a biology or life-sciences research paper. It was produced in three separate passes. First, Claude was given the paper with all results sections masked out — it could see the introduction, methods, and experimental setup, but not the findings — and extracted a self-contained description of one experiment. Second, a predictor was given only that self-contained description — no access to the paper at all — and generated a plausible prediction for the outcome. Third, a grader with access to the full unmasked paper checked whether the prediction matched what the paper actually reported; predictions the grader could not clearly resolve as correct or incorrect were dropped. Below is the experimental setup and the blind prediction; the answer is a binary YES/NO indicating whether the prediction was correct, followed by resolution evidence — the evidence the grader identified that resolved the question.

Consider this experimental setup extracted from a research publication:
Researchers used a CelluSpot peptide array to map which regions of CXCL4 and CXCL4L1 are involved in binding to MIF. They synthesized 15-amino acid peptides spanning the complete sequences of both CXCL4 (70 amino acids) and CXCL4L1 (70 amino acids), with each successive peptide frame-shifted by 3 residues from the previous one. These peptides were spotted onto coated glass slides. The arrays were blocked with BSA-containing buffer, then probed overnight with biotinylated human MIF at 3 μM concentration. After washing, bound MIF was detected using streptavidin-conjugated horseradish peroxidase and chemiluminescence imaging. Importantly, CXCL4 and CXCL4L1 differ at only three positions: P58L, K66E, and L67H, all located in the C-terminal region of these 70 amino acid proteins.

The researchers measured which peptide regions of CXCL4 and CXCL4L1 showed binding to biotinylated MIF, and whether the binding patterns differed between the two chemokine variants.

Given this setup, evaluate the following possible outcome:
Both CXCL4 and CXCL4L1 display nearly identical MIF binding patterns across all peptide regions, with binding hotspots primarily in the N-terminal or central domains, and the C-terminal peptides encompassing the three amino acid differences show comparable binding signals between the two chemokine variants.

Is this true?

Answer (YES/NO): NO